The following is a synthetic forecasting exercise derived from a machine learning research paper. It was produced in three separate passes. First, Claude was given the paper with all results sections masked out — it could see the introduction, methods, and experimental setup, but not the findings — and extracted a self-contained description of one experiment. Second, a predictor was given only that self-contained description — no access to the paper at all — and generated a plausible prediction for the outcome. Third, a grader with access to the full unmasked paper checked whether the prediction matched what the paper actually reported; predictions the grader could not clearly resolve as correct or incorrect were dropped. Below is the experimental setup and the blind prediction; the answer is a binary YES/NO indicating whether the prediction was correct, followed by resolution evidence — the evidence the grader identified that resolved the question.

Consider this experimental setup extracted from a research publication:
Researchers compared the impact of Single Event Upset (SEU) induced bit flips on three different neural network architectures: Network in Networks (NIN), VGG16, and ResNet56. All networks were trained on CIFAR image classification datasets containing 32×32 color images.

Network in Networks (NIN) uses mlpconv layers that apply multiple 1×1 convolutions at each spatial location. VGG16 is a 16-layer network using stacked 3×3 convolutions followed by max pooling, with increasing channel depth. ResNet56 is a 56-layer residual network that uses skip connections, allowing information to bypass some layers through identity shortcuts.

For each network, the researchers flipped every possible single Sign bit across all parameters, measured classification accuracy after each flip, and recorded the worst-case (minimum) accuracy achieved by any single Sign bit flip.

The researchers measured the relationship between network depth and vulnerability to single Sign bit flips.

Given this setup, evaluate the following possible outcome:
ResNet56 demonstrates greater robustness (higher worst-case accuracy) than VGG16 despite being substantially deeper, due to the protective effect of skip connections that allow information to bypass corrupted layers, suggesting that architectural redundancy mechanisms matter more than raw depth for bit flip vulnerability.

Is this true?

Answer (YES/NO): NO